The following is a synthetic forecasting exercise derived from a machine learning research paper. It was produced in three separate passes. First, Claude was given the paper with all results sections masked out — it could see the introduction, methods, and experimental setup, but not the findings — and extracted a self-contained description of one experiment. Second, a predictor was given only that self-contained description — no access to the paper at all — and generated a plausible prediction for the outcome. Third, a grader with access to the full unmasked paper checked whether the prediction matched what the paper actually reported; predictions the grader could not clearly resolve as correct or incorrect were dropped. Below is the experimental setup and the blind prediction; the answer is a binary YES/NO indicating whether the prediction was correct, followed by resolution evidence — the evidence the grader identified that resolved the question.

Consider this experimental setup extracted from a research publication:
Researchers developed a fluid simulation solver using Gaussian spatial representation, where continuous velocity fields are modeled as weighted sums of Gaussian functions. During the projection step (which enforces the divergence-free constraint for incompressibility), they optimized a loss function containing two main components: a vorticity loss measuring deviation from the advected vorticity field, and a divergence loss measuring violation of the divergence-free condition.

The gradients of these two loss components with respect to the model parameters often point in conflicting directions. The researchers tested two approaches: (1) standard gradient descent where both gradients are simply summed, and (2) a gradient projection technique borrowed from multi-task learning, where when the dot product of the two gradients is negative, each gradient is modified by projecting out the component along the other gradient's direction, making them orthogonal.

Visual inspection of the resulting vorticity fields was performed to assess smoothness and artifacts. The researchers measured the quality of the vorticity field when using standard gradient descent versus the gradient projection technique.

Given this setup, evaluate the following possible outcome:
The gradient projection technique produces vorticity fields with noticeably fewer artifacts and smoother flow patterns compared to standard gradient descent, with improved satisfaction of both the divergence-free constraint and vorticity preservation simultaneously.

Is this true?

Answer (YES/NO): YES